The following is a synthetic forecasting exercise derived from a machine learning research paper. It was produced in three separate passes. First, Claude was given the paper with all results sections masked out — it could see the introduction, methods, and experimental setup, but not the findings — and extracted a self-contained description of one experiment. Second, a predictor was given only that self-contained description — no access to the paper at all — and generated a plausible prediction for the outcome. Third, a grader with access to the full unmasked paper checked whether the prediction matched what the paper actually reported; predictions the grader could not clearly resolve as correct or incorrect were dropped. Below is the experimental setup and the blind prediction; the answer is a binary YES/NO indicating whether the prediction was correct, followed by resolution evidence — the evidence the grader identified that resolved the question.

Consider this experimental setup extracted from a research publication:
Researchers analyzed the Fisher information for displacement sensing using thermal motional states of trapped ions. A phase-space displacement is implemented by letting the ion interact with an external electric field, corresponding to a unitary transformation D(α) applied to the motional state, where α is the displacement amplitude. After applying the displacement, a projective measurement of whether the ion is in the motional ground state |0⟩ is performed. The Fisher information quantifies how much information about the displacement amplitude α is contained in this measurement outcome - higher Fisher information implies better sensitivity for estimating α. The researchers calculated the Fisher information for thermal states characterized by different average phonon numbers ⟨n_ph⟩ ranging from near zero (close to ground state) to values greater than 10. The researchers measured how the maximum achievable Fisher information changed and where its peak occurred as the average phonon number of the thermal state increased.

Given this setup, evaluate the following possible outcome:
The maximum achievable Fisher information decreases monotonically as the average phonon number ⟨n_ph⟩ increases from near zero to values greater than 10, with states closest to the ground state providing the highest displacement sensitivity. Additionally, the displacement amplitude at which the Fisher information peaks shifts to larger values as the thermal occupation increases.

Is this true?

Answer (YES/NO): YES